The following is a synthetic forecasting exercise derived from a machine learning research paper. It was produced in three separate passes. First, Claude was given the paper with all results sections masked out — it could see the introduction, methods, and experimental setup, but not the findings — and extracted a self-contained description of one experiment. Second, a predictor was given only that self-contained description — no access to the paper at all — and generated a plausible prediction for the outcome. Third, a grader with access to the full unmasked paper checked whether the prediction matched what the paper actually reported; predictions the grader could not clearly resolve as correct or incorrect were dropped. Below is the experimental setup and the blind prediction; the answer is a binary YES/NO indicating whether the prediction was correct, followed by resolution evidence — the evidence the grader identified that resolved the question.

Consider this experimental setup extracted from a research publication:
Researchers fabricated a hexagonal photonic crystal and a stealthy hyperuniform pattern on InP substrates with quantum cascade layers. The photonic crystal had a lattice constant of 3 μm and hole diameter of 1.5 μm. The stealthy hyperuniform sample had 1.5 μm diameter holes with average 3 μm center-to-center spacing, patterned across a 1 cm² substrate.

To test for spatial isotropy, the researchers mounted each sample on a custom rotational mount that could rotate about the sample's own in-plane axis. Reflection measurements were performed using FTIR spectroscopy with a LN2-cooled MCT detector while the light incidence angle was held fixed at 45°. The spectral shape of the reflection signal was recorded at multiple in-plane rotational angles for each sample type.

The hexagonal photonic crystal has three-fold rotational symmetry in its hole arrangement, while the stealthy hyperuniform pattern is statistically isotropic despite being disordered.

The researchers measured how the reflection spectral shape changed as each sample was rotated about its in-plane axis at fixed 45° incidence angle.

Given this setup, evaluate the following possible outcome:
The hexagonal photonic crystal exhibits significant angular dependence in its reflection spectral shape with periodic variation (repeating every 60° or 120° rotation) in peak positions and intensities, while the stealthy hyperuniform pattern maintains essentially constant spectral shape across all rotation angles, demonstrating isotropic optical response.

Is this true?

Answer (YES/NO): YES